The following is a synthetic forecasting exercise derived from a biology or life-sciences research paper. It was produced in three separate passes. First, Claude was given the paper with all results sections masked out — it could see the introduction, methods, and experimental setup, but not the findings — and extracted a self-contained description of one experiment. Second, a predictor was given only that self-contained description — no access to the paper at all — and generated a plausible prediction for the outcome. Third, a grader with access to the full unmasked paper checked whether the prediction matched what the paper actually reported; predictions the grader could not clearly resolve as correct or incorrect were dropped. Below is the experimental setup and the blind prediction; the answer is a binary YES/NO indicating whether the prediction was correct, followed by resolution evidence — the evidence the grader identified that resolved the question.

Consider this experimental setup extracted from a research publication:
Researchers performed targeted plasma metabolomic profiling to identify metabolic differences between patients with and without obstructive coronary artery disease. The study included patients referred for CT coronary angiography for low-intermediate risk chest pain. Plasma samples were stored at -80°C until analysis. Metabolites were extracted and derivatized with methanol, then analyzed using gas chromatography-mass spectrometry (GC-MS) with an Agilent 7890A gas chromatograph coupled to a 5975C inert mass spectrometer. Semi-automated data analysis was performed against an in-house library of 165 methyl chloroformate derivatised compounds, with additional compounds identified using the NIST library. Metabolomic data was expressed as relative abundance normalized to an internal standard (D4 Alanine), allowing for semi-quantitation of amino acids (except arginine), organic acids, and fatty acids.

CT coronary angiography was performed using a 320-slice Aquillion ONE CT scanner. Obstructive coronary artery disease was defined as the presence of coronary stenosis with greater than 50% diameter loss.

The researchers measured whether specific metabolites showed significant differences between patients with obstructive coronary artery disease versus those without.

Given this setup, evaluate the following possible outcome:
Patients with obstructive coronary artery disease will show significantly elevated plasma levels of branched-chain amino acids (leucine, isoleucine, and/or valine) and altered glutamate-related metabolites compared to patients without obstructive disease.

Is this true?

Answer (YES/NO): NO